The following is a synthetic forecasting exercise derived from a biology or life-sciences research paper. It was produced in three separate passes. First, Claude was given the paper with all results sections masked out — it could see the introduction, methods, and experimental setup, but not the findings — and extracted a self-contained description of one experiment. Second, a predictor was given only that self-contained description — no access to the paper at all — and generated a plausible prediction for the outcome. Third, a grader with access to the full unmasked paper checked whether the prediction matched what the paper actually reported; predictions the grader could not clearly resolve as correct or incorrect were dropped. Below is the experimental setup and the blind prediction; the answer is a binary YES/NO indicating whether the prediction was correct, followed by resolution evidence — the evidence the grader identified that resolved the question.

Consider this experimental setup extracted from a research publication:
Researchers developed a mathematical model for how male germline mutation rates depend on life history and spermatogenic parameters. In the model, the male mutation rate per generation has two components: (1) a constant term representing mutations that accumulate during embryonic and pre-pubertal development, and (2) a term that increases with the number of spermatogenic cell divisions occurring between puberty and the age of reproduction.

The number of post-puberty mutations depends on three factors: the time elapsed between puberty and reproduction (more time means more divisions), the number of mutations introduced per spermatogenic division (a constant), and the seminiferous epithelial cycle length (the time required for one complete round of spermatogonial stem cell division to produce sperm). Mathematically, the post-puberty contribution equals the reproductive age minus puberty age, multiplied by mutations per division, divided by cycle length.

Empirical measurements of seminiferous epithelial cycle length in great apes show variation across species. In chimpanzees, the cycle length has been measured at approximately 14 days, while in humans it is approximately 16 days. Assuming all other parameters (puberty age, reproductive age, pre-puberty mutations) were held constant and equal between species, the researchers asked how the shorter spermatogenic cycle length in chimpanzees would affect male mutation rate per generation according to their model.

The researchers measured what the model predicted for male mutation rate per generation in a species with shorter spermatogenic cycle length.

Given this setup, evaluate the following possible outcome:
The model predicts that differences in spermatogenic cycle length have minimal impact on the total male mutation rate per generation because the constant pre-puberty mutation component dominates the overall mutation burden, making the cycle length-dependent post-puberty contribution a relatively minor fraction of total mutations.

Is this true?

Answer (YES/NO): NO